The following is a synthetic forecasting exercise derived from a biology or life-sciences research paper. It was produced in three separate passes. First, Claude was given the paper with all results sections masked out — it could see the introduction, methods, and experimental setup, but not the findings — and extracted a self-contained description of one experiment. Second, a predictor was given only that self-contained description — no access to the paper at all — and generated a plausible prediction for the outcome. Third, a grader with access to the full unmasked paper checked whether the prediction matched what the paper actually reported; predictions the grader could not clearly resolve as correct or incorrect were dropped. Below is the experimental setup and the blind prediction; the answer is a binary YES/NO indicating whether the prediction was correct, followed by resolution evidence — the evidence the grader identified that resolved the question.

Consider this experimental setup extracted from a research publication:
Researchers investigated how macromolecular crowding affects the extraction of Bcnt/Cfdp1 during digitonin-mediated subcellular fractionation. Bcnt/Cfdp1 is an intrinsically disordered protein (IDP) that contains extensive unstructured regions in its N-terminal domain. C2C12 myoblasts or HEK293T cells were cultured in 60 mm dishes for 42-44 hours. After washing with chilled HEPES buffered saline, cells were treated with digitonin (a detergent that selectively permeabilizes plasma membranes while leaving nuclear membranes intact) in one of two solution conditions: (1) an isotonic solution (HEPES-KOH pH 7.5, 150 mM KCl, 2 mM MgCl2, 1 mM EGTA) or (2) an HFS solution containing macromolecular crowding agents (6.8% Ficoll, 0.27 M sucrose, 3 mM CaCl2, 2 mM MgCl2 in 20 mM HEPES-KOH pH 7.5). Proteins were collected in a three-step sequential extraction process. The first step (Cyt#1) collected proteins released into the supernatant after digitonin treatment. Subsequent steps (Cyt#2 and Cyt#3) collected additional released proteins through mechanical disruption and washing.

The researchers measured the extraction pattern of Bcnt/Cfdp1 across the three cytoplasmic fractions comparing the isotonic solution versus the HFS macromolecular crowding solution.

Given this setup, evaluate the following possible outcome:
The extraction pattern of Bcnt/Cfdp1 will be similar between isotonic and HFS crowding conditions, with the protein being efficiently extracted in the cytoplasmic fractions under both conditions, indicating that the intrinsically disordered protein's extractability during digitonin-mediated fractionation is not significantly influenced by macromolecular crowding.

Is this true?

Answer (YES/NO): NO